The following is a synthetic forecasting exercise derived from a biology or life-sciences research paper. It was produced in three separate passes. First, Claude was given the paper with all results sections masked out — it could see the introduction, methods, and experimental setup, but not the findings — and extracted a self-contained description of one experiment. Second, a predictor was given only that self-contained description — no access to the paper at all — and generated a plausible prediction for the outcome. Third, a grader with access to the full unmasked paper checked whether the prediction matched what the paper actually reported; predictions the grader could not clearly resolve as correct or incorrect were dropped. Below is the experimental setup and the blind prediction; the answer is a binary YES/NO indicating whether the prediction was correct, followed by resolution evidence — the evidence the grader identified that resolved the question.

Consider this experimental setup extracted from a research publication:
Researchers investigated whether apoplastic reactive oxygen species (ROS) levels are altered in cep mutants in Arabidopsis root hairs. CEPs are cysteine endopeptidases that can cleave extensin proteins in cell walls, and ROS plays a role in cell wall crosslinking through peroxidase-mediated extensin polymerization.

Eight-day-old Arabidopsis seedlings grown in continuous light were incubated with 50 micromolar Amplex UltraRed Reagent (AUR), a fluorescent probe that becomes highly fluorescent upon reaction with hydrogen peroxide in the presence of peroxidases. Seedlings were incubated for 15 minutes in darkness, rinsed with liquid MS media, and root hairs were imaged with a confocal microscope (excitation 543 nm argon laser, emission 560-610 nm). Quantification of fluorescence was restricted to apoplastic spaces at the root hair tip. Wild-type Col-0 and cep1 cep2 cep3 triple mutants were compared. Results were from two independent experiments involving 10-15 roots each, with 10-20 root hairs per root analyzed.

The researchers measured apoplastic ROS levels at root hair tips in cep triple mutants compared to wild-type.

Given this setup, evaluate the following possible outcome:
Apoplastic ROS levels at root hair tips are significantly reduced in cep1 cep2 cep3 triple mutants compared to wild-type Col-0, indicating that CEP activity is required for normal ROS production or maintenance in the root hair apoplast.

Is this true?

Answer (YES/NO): NO